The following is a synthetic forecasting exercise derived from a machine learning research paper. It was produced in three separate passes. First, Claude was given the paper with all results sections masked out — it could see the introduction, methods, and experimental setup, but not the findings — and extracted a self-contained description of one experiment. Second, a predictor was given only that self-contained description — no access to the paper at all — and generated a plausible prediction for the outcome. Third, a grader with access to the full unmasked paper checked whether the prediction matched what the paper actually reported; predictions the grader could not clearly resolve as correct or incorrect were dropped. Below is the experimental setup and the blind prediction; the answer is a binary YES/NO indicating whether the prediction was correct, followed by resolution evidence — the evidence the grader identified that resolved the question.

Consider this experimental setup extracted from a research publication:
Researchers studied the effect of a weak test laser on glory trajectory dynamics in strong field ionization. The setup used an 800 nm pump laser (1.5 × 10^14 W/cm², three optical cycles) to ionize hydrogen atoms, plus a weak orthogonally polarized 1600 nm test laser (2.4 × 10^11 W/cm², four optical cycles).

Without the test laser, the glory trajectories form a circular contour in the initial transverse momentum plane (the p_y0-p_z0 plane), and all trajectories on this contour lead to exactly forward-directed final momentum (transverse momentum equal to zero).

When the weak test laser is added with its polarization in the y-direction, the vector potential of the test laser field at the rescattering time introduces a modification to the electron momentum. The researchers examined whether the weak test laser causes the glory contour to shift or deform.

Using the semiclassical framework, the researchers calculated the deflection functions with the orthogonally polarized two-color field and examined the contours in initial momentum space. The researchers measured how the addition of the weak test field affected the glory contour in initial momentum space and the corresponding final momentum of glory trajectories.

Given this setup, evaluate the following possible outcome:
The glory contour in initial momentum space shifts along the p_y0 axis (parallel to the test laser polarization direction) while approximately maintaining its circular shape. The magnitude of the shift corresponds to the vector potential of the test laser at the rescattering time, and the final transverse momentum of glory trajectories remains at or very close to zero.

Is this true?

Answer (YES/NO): NO